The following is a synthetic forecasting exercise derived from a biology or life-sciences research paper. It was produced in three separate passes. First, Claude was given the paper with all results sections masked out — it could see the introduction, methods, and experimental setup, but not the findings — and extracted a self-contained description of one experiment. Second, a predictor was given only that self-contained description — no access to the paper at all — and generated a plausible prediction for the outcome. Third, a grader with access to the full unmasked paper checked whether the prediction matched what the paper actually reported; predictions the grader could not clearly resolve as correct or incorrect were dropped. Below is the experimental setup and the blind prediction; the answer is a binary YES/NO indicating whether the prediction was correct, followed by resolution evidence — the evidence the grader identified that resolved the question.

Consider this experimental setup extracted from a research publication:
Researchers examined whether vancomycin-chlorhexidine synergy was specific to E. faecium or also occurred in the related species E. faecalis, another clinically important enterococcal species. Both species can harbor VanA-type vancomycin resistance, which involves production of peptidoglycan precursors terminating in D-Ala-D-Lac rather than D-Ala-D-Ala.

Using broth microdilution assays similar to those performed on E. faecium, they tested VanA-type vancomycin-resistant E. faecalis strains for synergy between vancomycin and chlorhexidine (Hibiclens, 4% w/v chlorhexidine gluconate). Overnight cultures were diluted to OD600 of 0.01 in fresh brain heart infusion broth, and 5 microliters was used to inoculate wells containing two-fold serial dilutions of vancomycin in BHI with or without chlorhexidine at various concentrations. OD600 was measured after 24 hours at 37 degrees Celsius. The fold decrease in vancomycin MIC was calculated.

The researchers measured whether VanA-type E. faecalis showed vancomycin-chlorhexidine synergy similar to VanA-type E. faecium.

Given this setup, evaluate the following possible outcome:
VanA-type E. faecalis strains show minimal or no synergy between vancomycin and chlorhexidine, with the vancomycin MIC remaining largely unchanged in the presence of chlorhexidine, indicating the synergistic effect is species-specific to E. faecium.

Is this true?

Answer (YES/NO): NO